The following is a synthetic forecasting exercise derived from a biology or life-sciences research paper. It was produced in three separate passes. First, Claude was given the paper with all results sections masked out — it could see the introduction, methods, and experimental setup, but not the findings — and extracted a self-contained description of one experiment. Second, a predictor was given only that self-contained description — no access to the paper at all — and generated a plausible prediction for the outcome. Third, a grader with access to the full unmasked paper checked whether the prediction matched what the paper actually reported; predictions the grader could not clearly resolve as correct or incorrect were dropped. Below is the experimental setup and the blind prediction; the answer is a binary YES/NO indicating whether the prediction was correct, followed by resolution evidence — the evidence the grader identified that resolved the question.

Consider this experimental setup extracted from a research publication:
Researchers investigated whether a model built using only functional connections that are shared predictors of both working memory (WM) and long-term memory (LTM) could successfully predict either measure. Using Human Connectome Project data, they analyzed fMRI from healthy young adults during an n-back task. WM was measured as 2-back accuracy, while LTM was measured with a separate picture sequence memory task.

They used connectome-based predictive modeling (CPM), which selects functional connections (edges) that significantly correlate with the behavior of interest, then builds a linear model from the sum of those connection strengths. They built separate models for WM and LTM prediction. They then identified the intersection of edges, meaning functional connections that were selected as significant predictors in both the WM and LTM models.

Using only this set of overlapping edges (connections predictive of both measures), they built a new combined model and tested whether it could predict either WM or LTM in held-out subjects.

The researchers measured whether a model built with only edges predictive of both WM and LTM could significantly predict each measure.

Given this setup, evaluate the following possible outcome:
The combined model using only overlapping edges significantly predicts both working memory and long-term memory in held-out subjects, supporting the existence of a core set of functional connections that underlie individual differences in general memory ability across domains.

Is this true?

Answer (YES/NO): YES